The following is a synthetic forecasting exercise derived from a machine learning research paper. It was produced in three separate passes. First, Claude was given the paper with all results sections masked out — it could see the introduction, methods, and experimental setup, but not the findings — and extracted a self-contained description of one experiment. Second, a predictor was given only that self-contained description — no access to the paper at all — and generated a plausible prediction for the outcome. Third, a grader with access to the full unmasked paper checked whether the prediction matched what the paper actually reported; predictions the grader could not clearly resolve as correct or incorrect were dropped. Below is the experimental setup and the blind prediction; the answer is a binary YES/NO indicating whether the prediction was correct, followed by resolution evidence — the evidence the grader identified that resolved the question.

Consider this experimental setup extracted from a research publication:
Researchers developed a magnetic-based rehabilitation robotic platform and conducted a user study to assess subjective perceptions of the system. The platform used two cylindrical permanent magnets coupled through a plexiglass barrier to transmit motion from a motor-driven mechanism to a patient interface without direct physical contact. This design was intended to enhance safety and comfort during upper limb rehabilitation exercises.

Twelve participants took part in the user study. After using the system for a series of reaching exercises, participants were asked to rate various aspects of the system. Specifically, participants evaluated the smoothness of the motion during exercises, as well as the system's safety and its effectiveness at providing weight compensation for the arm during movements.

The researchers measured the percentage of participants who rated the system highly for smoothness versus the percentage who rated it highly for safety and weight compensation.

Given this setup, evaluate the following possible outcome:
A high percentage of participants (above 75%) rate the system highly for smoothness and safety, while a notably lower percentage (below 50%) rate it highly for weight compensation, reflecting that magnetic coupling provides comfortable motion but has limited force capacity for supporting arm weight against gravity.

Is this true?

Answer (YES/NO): NO